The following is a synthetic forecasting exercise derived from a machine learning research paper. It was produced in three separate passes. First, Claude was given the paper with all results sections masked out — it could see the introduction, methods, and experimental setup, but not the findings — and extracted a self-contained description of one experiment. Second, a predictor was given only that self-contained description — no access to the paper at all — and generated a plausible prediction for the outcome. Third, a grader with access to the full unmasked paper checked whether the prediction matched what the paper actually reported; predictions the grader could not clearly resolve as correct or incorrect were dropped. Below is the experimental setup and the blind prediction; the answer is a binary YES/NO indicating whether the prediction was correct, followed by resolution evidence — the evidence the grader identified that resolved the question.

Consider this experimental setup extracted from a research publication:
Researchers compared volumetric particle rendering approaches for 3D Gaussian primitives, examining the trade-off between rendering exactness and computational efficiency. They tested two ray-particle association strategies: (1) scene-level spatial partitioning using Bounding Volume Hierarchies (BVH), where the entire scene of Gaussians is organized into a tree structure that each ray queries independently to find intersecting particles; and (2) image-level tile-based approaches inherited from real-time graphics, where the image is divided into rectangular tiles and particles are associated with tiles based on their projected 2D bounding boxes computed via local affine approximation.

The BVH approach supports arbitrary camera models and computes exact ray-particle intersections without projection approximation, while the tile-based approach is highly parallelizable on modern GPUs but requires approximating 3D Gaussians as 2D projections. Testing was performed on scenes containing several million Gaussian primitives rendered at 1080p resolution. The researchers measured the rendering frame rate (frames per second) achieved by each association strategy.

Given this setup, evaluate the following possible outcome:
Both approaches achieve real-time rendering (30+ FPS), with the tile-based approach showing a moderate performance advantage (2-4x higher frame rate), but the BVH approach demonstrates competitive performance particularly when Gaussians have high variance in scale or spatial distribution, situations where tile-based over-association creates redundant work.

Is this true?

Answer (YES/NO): NO